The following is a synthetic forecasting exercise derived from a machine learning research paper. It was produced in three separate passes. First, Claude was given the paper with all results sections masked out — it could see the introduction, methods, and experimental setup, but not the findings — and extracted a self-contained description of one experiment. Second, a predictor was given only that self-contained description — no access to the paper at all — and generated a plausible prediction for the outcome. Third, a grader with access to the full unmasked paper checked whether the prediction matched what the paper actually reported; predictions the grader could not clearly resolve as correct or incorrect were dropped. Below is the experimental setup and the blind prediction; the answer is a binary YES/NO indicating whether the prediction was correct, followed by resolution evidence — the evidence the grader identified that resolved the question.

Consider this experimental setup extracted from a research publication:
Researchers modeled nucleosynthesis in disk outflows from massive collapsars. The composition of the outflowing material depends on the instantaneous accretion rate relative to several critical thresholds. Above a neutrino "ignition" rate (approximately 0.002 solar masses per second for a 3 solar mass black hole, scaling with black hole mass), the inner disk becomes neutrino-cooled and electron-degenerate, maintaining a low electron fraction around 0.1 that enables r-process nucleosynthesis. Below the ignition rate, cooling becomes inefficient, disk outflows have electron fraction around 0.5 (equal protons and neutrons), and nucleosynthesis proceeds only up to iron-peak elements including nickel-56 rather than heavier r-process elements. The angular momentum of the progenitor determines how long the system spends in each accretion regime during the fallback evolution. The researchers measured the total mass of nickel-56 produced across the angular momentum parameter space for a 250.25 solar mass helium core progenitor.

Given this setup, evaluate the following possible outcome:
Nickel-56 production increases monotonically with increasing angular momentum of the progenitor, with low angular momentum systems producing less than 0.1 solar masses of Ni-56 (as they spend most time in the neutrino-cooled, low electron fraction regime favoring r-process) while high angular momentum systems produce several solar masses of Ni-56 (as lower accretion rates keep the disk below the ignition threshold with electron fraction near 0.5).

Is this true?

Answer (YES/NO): NO